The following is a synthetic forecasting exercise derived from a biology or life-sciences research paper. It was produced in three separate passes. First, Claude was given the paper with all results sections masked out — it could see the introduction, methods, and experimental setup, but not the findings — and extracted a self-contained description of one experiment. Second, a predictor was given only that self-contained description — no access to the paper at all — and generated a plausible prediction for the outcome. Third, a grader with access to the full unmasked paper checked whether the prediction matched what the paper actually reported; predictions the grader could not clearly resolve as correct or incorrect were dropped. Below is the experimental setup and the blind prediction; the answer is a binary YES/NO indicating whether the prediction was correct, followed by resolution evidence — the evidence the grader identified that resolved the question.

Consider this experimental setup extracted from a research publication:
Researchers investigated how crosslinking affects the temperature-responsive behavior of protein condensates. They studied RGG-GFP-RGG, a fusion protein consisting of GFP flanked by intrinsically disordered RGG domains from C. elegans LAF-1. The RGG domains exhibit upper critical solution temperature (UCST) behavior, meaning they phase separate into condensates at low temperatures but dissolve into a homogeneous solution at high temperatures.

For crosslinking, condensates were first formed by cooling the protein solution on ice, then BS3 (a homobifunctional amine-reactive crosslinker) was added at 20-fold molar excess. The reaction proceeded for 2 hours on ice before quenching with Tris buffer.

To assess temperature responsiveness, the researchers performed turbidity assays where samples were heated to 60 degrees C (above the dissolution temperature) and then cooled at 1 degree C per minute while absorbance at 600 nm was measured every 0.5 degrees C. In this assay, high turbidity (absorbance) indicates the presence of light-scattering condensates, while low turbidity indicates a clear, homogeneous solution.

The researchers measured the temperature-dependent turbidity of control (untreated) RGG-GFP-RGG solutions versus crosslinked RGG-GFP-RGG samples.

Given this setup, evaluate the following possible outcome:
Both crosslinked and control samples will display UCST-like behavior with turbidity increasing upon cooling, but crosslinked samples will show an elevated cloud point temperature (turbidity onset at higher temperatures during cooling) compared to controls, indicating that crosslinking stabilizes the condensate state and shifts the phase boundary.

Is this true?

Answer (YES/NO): NO